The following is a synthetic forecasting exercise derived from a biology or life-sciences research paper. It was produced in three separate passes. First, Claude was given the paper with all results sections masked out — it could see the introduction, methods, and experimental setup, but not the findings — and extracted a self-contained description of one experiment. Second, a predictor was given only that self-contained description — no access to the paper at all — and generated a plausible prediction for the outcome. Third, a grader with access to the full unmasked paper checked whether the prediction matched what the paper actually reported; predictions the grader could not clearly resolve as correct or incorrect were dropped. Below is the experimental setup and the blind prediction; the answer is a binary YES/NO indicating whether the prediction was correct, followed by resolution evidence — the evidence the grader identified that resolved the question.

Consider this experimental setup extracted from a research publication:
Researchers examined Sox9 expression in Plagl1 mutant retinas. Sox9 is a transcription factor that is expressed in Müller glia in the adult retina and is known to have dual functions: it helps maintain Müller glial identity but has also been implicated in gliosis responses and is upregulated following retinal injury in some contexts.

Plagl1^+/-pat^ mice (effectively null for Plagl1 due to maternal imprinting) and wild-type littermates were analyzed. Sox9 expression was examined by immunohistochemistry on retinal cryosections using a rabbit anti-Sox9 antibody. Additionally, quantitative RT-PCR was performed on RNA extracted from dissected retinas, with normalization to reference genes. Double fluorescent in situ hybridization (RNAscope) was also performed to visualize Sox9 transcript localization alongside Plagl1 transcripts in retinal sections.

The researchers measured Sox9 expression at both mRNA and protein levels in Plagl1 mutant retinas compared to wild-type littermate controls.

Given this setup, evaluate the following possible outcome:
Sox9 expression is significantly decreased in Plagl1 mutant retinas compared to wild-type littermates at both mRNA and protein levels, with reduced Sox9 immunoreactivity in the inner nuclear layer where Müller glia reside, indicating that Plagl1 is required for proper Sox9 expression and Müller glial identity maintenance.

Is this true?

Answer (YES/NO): NO